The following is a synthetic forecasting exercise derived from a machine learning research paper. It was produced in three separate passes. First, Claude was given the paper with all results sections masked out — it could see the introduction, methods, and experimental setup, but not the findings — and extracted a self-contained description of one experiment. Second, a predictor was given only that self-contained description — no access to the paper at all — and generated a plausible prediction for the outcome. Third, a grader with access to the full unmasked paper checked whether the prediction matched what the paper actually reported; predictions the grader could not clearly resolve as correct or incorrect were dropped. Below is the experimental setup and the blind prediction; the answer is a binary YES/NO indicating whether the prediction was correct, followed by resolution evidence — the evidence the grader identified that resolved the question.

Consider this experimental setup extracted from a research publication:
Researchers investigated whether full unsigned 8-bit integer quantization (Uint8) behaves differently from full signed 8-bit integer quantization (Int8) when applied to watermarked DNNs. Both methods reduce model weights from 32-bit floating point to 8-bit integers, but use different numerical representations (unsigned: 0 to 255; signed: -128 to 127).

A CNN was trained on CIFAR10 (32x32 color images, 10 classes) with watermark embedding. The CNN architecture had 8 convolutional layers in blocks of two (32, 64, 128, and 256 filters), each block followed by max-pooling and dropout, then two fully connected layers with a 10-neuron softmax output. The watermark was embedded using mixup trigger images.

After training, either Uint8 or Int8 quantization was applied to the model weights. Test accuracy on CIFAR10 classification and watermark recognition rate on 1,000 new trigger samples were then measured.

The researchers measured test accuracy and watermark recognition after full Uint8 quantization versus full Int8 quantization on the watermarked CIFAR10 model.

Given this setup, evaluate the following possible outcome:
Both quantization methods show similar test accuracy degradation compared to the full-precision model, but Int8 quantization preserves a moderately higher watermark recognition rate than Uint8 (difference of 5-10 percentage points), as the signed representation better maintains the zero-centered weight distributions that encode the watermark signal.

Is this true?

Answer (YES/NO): NO